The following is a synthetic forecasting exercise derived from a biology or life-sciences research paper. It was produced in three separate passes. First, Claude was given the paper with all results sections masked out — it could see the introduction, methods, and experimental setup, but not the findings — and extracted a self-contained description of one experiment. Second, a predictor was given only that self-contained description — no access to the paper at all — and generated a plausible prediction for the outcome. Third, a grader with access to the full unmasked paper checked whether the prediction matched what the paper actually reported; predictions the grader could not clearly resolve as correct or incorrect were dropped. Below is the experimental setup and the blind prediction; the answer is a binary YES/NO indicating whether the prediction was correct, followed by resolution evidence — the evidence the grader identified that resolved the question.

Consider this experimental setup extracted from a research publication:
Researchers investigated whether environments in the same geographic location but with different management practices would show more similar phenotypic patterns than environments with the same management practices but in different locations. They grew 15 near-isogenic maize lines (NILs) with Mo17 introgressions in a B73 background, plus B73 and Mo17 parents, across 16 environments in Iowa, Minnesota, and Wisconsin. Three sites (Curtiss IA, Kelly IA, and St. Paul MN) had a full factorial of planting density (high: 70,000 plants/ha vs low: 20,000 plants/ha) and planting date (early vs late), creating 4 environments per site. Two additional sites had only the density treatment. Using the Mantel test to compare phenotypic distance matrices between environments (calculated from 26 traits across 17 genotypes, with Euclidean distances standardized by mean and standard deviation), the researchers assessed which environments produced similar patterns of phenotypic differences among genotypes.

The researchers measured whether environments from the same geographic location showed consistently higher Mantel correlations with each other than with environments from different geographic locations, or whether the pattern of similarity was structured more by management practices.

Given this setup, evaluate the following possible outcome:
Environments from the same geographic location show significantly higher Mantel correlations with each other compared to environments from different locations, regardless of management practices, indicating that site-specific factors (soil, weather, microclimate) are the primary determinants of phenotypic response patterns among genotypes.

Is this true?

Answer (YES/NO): NO